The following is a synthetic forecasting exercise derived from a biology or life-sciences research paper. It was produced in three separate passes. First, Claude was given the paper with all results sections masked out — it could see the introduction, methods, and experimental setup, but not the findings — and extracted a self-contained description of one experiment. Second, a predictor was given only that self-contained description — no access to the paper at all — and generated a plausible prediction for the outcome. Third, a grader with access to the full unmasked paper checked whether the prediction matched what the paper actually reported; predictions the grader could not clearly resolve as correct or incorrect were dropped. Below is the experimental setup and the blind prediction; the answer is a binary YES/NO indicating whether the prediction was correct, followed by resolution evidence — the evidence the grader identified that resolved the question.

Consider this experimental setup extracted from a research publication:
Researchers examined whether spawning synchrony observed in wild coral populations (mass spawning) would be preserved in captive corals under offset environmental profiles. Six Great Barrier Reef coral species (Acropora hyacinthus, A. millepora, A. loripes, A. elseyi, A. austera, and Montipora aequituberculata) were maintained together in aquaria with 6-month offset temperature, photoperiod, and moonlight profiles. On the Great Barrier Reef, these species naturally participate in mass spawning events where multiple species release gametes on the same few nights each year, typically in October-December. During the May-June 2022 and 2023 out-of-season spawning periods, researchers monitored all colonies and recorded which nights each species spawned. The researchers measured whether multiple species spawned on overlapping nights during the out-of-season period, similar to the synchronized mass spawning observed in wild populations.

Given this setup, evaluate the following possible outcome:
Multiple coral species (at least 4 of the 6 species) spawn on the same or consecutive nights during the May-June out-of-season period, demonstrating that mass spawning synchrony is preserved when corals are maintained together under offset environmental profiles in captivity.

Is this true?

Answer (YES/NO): YES